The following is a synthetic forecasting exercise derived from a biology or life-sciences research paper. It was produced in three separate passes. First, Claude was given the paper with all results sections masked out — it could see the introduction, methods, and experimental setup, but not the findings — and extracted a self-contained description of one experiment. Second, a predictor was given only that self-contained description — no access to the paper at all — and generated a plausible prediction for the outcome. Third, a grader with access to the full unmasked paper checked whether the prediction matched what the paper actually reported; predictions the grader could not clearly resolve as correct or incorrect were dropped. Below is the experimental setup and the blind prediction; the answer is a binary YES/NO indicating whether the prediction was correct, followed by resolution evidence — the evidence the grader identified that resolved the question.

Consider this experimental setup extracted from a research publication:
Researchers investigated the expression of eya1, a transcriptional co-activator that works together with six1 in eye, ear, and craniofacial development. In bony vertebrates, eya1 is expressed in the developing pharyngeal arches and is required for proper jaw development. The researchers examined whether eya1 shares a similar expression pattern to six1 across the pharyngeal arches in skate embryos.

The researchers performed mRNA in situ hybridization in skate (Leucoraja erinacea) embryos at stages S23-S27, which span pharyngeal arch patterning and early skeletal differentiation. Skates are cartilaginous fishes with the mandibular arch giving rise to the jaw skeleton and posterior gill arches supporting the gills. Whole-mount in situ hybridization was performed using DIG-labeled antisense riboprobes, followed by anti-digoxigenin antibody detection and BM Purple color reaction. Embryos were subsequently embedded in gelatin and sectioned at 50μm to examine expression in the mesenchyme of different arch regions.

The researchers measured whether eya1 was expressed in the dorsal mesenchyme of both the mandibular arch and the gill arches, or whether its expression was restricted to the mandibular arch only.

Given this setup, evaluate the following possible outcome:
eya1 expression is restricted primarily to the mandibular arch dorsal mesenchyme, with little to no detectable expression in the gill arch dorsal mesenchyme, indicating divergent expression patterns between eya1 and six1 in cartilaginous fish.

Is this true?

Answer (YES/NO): NO